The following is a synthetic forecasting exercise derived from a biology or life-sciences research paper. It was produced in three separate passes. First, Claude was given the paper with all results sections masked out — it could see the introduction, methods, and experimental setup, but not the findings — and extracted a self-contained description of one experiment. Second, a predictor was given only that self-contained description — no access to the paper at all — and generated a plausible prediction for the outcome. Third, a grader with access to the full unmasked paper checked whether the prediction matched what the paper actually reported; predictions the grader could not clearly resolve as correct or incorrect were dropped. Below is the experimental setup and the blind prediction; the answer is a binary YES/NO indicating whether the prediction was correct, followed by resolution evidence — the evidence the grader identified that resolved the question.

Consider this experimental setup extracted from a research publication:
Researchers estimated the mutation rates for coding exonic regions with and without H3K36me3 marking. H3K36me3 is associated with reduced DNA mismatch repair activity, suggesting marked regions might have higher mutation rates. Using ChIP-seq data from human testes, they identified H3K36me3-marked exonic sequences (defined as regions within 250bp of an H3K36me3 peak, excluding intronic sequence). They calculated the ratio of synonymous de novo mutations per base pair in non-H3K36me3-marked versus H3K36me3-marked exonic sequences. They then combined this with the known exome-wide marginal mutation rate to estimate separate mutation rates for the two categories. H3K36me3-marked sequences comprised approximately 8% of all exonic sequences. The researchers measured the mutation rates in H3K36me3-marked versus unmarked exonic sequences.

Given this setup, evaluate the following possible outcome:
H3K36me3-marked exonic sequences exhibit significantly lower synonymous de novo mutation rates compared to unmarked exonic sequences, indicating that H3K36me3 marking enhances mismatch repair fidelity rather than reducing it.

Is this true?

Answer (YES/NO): YES